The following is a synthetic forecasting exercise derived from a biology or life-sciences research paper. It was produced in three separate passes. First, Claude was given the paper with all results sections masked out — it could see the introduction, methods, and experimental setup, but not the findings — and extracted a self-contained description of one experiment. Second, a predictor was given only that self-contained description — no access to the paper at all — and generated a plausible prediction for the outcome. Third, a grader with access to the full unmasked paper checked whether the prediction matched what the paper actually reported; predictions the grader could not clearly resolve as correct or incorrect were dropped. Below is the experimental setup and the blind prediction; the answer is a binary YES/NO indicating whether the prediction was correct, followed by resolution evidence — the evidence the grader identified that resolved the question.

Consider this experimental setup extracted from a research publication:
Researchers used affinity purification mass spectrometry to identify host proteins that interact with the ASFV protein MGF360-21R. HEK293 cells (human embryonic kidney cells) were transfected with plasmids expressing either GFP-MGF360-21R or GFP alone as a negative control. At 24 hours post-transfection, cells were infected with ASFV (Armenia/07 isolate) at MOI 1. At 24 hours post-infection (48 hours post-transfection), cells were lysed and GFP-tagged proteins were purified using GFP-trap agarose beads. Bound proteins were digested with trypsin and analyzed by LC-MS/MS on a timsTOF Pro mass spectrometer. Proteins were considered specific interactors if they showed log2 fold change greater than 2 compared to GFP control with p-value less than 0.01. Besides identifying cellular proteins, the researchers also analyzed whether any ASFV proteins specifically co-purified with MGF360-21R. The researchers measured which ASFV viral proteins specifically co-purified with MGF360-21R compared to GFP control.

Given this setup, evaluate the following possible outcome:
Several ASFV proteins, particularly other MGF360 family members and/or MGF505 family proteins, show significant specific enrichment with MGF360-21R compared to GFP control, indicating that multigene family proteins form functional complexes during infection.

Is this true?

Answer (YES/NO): NO